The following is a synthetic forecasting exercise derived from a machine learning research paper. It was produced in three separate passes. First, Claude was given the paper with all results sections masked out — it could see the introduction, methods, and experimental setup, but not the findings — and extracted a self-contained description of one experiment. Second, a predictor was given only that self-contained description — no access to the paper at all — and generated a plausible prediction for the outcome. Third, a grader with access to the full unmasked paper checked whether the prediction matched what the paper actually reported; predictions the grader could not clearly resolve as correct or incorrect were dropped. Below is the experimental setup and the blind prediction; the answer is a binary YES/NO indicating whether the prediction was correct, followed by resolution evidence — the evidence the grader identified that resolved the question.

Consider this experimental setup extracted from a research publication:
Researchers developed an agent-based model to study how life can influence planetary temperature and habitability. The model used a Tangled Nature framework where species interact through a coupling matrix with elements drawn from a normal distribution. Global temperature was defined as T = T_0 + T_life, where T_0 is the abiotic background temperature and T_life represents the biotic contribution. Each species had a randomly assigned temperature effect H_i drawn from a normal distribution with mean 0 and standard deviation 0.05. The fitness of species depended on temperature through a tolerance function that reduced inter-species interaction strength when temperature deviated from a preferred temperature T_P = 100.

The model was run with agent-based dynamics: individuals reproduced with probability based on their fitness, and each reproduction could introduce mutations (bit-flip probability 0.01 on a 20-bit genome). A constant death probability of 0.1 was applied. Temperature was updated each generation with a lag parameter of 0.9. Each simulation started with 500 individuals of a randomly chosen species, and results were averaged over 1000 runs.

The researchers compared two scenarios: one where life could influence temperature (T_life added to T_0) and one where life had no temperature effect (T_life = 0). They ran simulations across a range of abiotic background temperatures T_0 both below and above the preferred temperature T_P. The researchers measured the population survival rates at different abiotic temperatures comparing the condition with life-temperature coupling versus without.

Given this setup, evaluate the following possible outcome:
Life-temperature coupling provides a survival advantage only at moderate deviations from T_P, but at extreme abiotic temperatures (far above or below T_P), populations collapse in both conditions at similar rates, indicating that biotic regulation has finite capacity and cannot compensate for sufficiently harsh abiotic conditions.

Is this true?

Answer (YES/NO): NO